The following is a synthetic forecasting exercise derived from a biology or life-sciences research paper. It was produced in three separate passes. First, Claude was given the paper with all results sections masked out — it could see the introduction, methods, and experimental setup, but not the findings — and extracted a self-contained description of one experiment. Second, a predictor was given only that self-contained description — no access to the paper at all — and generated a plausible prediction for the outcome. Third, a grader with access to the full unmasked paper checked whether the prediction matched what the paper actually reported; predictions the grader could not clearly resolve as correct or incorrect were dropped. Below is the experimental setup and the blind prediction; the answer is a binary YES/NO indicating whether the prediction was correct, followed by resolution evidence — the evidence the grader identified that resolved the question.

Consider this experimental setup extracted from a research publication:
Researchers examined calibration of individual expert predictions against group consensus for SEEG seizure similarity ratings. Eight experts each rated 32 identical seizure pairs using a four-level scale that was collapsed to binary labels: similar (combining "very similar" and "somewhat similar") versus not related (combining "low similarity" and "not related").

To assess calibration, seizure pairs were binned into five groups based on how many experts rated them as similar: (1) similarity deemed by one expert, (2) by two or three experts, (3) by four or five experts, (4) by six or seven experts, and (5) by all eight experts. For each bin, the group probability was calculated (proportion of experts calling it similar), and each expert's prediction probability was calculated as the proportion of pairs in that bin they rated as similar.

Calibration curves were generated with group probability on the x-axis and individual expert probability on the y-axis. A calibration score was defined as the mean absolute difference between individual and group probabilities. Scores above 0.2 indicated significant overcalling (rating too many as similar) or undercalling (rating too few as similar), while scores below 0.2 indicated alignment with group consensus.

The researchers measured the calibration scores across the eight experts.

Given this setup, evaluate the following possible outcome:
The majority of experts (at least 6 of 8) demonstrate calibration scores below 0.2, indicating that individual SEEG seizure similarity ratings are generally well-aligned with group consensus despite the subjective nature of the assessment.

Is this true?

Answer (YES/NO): YES